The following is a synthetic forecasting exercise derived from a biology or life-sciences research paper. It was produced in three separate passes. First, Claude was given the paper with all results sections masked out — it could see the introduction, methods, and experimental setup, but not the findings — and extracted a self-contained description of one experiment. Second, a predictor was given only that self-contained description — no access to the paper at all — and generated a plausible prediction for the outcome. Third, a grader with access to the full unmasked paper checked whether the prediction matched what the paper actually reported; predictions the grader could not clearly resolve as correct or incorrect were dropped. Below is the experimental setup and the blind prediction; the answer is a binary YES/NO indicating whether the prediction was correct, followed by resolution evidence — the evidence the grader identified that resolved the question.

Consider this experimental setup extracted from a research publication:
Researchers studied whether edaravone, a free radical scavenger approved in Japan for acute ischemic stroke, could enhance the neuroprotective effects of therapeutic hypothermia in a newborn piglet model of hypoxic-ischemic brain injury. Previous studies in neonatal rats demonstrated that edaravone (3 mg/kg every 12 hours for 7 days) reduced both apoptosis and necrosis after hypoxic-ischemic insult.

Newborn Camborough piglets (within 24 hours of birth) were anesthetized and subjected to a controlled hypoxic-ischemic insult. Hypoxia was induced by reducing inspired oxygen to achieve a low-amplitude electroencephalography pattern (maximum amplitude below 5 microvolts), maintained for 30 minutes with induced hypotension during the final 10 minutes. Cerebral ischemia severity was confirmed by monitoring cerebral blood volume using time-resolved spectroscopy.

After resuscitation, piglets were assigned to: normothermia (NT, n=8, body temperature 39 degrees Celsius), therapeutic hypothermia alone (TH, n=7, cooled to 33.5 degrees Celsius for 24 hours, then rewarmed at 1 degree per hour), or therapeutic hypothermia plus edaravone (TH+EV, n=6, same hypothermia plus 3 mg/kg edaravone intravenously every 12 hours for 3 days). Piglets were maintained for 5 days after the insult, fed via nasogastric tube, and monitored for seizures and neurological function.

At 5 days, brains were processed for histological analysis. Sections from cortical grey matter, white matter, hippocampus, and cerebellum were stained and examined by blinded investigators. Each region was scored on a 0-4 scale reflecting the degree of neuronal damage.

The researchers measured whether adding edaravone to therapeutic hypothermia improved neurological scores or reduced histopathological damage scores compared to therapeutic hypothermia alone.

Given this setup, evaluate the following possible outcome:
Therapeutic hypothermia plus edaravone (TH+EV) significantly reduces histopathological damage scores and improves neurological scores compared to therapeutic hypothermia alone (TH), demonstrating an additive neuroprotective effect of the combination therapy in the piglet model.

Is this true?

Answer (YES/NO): NO